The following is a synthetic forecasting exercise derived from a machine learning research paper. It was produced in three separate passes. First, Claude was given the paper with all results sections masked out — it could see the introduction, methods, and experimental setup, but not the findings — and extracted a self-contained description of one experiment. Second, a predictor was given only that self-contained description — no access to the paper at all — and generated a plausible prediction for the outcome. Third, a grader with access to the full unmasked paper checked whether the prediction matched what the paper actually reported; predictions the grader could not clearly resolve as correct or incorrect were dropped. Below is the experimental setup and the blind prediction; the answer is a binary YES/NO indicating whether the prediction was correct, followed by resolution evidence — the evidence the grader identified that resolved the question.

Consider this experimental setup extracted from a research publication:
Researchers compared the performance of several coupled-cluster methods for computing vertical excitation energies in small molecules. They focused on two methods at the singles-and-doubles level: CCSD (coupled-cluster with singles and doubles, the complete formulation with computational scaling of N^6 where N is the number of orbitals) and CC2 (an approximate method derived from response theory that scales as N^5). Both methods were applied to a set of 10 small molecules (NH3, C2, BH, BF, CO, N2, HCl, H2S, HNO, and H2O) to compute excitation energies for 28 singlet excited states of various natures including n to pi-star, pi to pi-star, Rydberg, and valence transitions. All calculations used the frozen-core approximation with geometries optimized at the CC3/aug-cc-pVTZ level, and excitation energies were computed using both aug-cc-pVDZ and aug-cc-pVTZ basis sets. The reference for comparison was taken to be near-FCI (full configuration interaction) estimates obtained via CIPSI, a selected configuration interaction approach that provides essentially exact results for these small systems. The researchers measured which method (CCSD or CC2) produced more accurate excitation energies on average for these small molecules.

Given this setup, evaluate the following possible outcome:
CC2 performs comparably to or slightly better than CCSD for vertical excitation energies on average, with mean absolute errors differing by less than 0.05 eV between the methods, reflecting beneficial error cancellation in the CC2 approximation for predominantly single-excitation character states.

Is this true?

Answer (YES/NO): NO